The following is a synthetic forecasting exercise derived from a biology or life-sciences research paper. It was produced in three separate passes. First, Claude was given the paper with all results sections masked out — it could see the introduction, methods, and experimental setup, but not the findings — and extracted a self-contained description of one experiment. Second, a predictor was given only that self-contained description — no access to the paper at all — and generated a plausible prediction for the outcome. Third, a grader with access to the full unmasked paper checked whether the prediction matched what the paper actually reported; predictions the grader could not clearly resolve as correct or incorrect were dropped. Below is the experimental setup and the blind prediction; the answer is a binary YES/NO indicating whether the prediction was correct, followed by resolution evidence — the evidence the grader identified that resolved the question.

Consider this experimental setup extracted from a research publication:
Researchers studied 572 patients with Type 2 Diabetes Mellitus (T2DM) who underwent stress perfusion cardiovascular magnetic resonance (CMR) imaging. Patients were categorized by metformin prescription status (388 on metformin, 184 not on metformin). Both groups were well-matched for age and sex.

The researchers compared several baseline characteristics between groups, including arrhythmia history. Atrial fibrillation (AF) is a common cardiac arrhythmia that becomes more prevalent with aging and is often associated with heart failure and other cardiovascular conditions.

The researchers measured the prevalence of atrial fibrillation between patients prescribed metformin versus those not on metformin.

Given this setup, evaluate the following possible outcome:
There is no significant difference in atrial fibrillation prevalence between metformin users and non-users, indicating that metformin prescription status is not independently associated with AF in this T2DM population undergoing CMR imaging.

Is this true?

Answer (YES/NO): NO